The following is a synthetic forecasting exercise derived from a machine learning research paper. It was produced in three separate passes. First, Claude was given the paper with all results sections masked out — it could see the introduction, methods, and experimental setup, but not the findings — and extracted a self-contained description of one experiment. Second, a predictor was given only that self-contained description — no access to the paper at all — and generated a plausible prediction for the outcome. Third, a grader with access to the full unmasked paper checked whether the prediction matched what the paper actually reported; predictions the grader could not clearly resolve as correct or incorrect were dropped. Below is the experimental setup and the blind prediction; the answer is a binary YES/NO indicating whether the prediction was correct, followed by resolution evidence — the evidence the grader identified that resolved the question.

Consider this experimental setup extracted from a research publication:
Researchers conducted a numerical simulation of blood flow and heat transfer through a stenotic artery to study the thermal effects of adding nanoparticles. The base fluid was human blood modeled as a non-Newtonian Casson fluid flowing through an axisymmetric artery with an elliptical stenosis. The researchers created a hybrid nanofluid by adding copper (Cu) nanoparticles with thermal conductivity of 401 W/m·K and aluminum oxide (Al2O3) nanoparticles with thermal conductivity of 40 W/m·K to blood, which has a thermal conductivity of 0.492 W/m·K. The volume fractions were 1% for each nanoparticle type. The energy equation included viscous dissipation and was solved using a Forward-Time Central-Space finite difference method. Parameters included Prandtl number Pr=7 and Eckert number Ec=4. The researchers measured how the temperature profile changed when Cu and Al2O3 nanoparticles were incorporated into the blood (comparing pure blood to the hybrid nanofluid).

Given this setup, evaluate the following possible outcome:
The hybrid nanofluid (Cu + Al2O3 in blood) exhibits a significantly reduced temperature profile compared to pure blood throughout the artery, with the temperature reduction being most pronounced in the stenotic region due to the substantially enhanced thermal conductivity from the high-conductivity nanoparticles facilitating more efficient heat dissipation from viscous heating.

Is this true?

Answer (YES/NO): NO